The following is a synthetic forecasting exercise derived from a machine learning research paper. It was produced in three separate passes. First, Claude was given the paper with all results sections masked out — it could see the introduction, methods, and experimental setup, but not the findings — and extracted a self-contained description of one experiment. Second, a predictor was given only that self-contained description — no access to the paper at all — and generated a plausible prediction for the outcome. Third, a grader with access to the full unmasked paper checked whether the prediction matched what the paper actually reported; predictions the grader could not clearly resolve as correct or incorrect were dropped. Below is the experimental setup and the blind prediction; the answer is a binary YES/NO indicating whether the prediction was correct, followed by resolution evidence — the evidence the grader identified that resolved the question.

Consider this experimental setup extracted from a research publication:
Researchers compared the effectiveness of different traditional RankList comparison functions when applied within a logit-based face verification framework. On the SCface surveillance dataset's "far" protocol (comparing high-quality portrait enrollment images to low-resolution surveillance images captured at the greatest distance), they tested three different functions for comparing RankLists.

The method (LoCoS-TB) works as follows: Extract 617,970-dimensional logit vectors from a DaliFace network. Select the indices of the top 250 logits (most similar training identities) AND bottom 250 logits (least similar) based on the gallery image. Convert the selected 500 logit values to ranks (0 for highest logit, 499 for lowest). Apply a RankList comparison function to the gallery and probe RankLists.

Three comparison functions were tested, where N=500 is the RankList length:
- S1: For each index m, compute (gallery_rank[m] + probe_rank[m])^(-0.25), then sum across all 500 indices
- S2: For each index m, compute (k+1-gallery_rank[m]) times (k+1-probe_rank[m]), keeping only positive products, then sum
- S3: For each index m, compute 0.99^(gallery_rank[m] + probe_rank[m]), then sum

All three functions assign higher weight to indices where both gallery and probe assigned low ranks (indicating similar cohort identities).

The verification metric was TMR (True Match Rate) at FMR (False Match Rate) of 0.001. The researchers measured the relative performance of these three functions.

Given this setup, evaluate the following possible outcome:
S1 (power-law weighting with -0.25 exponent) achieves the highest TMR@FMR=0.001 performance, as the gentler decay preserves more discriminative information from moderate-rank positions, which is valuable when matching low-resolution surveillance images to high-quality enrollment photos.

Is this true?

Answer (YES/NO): NO